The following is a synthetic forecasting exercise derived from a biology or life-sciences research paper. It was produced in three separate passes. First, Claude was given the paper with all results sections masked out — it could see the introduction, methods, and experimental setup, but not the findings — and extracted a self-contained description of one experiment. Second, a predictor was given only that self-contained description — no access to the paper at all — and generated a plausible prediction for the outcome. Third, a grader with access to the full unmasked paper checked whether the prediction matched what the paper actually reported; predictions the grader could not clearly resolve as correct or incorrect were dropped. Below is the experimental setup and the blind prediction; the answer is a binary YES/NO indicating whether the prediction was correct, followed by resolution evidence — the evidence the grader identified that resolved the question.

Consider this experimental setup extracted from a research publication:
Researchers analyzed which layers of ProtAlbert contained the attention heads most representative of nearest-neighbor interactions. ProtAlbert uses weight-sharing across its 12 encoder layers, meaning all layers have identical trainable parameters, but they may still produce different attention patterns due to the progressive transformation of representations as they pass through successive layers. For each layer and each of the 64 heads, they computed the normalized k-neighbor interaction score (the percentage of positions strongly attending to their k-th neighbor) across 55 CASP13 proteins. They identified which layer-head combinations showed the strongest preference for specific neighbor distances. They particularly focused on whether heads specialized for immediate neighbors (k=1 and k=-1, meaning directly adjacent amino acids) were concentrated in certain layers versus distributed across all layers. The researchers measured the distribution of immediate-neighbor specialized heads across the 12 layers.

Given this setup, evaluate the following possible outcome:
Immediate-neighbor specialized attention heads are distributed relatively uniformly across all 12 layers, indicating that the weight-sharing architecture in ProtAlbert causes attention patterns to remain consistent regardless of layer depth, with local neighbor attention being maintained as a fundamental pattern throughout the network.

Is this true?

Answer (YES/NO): NO